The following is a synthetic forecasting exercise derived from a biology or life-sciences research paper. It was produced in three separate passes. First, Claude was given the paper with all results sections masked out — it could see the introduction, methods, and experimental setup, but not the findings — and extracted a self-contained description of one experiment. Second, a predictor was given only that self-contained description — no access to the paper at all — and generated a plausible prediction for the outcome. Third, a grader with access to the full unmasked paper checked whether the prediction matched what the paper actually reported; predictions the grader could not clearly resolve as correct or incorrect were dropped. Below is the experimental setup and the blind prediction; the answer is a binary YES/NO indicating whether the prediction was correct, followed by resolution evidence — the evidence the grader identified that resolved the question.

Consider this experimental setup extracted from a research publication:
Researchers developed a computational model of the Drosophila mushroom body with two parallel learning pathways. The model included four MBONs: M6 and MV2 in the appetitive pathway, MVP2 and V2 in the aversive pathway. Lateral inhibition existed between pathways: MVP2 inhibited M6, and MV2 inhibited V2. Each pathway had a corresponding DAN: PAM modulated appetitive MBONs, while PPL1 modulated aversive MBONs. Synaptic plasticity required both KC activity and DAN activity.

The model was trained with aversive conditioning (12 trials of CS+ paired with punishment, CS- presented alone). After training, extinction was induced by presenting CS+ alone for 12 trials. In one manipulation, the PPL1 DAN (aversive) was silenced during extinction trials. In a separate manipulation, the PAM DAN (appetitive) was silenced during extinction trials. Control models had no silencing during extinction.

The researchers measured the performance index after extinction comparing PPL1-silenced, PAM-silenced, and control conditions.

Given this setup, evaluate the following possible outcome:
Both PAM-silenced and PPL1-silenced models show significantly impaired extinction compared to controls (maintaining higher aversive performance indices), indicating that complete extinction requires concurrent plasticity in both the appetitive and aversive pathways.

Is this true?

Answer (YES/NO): NO